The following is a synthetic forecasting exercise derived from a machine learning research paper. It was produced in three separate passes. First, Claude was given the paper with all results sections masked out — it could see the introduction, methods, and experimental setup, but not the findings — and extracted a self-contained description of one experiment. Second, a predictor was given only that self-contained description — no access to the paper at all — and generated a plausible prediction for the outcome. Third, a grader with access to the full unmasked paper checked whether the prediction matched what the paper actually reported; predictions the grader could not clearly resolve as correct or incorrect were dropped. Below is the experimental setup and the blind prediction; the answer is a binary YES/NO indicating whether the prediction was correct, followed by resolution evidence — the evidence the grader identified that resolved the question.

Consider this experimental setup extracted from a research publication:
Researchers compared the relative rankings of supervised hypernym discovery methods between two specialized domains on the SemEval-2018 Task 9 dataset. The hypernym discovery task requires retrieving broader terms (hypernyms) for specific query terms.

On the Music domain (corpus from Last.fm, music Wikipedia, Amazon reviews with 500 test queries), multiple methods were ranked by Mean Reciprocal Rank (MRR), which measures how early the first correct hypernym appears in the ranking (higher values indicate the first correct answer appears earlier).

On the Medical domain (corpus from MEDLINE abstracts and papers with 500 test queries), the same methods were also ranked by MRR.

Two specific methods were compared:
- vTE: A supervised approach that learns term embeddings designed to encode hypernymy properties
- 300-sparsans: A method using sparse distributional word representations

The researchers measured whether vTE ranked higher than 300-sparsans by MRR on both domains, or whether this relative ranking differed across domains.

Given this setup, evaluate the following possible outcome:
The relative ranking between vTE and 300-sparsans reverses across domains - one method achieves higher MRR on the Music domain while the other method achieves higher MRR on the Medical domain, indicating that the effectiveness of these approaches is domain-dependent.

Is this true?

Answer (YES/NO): YES